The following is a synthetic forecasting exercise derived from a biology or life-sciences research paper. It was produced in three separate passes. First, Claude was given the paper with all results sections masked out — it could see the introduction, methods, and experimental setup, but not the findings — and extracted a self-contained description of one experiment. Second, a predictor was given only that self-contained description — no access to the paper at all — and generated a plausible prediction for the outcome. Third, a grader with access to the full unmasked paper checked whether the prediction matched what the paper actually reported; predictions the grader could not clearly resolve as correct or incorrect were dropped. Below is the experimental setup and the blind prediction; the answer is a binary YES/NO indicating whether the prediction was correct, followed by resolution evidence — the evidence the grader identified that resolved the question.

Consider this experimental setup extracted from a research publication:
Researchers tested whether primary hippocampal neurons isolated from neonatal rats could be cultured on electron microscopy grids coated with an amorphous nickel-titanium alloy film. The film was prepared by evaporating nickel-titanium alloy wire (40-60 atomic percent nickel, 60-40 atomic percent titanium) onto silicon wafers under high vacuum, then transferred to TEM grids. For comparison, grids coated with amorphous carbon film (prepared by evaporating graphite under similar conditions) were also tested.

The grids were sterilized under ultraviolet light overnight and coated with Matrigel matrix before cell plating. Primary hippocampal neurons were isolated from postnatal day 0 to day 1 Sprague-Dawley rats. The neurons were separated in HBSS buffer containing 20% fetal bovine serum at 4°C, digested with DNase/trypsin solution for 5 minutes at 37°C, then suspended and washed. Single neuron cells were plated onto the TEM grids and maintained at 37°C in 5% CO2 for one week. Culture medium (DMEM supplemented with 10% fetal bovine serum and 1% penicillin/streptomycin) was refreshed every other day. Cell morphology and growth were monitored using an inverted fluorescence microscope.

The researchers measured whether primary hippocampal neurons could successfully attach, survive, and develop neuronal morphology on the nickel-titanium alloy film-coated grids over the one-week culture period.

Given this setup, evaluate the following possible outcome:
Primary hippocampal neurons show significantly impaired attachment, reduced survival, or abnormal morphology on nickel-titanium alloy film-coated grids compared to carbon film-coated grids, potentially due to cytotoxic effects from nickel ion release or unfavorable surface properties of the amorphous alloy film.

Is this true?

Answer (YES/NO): NO